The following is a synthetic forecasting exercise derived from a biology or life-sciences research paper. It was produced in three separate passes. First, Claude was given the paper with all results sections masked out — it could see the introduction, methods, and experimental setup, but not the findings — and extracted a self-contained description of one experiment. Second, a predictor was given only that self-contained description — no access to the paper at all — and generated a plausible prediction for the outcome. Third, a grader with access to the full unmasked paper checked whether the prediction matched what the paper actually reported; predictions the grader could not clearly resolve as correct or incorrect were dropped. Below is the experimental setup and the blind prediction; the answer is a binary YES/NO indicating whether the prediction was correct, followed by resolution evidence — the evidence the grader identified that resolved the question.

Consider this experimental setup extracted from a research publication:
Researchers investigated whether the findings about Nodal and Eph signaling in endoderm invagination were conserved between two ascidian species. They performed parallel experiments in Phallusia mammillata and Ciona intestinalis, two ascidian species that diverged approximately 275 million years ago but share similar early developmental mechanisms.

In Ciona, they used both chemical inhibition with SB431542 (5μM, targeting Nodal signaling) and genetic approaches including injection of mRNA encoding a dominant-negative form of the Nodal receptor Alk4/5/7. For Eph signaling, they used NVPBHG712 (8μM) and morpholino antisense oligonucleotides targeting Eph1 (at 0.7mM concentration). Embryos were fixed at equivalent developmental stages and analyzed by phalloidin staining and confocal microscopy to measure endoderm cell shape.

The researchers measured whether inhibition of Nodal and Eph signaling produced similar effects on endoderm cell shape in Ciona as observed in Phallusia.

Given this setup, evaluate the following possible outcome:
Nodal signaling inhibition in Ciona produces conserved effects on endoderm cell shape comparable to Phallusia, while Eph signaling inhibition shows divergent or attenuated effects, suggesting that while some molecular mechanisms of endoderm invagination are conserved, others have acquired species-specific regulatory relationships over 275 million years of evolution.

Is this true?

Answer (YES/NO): NO